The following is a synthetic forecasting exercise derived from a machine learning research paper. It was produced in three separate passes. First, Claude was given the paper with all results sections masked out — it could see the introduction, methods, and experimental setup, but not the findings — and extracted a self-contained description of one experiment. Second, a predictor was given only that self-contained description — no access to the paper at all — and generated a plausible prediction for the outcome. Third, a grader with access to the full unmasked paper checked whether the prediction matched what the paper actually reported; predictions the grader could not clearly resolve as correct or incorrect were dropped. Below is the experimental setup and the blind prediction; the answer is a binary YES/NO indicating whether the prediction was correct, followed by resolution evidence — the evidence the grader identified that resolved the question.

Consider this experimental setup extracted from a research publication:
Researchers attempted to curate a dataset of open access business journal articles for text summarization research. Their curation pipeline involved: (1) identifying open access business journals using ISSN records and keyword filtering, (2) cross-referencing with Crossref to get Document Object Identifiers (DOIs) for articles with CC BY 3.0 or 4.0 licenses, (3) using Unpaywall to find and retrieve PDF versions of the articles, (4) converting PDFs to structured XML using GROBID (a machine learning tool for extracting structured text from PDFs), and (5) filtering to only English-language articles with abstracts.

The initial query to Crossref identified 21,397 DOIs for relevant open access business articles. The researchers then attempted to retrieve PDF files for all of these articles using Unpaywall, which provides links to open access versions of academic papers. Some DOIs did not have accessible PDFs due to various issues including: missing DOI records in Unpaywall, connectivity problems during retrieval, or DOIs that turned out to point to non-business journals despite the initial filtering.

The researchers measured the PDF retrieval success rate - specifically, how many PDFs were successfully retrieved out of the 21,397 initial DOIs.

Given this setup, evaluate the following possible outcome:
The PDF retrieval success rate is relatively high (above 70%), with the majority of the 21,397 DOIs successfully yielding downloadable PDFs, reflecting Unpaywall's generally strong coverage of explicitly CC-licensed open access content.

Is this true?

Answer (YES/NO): YES